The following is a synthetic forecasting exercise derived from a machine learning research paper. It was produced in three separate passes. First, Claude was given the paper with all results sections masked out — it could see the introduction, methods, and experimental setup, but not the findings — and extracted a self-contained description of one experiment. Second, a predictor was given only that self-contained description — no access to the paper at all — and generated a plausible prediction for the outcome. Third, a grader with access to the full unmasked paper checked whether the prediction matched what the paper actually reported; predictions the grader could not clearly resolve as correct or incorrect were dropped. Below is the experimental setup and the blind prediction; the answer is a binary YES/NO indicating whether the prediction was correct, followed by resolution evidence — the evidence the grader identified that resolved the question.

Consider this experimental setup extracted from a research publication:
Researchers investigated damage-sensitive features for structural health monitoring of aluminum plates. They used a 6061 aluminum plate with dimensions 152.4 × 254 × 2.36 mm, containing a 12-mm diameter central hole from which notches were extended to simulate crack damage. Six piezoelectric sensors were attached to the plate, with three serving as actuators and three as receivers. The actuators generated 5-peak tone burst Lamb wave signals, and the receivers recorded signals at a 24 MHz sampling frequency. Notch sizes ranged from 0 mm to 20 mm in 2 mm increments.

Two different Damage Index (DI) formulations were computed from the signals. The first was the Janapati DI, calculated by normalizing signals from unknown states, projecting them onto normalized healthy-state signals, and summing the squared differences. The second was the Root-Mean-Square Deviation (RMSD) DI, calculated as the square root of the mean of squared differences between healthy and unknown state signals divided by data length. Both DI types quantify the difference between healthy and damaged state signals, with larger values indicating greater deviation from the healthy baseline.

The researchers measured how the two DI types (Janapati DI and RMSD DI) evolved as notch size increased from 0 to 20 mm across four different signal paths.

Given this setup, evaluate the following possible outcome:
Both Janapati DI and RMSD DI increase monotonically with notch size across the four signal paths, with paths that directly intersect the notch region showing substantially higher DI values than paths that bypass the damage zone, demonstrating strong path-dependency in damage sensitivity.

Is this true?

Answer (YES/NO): NO